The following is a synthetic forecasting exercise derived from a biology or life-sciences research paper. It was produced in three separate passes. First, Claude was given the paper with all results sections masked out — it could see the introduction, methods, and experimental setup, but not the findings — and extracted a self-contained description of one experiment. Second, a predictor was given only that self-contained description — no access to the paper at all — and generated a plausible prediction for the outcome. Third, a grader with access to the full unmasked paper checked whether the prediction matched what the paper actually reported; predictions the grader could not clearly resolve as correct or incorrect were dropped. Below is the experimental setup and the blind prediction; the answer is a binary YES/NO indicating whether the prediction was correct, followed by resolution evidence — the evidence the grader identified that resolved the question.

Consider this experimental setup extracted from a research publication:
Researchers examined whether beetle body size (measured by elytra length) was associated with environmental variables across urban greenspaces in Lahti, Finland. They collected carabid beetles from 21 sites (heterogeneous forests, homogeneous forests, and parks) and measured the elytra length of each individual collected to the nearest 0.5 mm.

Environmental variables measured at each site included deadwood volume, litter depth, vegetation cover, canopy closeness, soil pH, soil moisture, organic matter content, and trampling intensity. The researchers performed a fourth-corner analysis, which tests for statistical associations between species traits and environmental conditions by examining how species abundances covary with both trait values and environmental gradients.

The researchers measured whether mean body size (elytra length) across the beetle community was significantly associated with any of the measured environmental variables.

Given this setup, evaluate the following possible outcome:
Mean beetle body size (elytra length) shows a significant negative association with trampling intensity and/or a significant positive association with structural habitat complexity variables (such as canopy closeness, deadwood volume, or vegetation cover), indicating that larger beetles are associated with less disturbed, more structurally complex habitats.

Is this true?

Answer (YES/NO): NO